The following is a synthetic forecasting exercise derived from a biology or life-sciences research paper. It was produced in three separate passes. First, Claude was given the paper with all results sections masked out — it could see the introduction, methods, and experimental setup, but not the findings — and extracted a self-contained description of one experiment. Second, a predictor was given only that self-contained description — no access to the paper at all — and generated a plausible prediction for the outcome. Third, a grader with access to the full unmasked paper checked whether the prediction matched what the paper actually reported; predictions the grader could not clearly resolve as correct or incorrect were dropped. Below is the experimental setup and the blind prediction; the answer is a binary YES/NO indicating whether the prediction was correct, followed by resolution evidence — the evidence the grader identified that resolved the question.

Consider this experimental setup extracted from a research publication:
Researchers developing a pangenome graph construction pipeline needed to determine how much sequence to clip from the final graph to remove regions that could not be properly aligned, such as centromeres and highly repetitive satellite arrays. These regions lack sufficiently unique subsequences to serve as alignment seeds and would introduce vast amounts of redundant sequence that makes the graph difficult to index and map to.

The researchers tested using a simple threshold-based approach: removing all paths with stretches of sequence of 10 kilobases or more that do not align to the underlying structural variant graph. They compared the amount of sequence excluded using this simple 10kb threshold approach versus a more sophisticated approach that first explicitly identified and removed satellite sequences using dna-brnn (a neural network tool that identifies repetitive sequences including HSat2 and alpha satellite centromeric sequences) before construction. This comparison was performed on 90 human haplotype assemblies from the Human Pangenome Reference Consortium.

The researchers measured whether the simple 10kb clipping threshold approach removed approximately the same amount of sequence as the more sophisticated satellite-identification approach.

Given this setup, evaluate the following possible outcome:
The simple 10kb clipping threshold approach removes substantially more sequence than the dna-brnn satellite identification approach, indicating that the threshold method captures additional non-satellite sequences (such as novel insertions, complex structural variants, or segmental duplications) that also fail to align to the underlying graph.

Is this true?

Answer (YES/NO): NO